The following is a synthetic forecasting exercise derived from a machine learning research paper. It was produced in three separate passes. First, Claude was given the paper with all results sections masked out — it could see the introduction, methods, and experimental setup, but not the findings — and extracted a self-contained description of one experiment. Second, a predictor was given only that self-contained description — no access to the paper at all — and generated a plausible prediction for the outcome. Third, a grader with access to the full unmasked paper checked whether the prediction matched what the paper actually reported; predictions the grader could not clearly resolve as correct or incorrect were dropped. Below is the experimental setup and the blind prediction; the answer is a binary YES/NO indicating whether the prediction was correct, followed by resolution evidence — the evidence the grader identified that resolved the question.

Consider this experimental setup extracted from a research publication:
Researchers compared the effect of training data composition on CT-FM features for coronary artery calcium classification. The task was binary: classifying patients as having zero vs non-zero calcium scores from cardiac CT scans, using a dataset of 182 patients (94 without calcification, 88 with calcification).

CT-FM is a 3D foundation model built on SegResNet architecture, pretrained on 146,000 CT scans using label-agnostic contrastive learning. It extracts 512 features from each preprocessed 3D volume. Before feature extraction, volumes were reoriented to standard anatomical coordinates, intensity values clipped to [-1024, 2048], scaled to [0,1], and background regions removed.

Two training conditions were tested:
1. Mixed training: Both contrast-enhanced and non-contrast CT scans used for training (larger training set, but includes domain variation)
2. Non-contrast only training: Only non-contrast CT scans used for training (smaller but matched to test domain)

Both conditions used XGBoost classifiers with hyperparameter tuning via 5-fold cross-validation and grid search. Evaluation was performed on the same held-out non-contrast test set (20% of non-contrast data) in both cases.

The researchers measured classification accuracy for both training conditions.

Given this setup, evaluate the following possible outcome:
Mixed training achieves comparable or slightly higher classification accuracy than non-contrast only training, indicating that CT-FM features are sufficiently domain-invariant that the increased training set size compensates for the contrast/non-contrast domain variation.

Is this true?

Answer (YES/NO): NO